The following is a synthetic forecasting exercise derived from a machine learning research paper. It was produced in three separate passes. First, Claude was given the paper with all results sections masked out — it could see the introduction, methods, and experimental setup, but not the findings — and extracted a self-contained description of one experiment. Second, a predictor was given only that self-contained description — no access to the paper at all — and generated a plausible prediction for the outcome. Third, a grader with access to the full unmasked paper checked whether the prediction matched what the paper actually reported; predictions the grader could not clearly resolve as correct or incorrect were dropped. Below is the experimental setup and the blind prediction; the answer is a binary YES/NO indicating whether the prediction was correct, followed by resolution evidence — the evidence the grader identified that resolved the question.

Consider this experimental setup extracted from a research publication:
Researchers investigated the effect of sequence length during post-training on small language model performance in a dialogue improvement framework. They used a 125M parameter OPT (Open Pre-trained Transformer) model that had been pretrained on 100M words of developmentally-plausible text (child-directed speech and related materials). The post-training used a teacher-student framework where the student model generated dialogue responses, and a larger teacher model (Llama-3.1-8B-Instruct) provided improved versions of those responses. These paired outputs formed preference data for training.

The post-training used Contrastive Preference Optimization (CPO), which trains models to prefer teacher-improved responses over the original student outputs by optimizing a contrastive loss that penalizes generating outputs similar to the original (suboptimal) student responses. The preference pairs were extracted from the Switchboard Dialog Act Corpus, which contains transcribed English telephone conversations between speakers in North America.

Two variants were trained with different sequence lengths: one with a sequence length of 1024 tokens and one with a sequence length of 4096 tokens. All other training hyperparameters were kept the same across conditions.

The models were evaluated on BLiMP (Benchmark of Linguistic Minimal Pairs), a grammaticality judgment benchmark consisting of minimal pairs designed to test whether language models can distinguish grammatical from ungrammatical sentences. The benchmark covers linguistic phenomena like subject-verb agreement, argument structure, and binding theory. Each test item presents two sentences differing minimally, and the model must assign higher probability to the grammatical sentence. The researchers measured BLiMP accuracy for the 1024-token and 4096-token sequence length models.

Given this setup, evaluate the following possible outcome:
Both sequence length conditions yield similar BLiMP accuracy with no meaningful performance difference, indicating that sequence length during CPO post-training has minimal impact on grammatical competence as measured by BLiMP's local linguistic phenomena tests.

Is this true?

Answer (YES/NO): NO